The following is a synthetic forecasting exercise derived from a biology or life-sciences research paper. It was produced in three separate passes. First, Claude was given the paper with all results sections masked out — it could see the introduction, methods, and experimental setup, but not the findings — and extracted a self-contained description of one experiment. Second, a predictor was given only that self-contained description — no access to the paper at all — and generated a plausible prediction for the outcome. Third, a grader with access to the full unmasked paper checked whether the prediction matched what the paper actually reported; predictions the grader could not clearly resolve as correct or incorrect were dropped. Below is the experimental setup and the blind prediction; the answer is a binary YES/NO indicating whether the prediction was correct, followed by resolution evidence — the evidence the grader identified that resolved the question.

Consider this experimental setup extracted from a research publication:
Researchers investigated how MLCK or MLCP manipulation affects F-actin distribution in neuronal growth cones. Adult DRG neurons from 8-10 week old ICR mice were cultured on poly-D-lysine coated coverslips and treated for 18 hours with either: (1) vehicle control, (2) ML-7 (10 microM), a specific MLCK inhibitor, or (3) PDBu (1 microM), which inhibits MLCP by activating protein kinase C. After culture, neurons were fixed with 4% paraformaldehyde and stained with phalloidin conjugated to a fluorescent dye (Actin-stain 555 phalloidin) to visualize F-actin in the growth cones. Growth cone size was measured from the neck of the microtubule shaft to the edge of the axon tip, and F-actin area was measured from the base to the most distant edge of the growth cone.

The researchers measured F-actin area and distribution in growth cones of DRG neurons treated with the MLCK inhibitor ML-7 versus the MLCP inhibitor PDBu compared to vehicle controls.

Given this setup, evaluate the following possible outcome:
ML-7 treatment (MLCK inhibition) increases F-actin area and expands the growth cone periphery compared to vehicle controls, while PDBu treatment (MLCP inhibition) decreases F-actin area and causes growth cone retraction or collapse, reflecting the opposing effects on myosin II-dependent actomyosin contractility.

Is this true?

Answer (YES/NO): NO